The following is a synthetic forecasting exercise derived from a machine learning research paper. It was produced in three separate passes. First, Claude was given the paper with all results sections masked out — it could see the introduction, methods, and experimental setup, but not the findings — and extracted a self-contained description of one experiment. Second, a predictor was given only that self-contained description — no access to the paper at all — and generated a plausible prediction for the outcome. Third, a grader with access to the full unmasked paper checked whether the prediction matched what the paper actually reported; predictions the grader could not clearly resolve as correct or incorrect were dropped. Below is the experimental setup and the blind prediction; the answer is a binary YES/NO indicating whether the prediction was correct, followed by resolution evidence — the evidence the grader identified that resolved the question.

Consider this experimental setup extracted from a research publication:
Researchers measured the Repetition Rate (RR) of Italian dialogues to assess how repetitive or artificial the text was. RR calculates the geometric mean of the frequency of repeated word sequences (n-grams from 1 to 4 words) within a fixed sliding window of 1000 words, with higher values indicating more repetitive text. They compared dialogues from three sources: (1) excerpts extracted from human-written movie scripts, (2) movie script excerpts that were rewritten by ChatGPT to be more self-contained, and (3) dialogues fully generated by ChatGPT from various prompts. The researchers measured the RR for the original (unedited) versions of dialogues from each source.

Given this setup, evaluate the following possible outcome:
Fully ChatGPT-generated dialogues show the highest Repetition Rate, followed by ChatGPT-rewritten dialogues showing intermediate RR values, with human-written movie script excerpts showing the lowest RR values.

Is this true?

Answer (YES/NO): NO